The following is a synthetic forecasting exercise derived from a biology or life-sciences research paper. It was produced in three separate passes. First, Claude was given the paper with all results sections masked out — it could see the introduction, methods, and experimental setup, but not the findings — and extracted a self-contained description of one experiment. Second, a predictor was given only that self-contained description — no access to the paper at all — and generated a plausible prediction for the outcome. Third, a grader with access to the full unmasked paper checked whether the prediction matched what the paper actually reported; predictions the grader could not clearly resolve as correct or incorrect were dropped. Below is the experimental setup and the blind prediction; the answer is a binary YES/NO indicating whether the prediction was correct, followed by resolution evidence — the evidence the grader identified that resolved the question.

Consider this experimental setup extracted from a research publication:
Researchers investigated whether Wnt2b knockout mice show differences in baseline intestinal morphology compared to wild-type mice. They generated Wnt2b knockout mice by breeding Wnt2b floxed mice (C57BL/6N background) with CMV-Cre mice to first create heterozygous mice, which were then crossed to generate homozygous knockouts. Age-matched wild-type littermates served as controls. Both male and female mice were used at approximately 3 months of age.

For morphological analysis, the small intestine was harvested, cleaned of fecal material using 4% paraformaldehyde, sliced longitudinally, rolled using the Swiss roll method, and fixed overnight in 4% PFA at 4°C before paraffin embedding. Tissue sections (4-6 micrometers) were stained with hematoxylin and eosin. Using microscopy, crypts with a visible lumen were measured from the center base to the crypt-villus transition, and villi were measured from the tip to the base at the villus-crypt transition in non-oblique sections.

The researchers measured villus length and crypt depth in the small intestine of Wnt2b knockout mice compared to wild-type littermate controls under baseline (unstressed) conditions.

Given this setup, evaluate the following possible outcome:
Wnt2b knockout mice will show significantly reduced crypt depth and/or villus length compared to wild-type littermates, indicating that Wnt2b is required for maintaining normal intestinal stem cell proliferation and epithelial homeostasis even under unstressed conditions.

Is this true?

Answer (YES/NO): NO